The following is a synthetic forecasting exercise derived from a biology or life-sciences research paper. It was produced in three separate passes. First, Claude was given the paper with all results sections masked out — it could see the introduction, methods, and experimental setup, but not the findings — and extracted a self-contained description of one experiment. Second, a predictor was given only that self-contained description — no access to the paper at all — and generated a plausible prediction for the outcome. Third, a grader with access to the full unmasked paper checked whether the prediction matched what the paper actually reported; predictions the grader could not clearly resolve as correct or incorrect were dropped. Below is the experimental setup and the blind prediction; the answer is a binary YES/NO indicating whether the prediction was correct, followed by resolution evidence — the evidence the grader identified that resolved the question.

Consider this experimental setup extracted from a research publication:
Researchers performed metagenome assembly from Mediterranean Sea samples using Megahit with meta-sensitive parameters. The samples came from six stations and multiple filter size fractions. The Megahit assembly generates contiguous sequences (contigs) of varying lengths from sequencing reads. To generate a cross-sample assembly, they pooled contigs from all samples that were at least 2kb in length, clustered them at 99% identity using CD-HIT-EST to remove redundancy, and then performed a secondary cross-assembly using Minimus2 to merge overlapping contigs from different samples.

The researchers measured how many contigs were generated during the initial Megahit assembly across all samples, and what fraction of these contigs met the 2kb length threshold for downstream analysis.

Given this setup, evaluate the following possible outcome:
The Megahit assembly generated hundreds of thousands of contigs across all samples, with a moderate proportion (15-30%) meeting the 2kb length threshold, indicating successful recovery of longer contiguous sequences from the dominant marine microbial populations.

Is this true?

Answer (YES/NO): NO